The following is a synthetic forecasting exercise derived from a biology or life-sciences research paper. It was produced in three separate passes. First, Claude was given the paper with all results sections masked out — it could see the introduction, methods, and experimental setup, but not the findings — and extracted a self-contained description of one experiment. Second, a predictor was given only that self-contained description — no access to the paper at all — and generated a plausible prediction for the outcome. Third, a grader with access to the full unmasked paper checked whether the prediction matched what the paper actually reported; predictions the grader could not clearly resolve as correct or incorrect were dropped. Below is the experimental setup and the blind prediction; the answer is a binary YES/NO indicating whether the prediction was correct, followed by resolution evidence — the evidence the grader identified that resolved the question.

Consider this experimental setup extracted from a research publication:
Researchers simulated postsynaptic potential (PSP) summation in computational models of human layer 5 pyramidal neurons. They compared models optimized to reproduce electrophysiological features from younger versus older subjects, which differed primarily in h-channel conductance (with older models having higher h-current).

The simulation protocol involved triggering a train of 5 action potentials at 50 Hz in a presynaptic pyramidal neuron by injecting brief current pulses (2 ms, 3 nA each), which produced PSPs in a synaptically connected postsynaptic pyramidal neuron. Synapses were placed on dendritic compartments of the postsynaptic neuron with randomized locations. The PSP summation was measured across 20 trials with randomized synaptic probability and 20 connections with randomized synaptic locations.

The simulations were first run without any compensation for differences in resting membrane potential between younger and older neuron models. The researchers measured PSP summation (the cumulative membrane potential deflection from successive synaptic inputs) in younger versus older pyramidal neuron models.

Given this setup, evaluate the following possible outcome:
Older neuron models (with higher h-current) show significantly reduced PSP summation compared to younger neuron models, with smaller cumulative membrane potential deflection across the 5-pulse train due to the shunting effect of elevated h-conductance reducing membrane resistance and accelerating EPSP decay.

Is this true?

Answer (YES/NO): NO